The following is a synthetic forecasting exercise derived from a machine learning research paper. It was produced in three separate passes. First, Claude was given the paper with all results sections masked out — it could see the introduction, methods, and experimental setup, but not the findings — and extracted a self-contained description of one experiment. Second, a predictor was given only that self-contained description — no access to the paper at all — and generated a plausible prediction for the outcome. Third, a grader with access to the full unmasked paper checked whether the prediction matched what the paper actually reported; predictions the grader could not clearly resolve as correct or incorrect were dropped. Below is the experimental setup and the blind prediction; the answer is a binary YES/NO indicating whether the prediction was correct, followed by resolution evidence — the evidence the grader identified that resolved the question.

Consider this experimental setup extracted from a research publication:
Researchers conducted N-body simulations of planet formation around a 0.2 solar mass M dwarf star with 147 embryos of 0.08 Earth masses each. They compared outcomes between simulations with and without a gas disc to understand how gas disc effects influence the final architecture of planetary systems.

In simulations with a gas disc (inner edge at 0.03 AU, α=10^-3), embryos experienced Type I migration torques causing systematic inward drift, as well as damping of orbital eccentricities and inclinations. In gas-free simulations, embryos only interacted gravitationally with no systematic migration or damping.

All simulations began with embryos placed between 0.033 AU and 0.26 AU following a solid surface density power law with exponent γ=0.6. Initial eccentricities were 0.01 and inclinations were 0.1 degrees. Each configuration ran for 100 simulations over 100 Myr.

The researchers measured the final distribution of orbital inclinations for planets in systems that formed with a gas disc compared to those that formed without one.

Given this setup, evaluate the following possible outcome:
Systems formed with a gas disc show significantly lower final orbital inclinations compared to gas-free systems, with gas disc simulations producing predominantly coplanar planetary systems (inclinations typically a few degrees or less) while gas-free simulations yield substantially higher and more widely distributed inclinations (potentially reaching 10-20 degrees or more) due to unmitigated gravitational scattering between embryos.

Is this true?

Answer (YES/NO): NO